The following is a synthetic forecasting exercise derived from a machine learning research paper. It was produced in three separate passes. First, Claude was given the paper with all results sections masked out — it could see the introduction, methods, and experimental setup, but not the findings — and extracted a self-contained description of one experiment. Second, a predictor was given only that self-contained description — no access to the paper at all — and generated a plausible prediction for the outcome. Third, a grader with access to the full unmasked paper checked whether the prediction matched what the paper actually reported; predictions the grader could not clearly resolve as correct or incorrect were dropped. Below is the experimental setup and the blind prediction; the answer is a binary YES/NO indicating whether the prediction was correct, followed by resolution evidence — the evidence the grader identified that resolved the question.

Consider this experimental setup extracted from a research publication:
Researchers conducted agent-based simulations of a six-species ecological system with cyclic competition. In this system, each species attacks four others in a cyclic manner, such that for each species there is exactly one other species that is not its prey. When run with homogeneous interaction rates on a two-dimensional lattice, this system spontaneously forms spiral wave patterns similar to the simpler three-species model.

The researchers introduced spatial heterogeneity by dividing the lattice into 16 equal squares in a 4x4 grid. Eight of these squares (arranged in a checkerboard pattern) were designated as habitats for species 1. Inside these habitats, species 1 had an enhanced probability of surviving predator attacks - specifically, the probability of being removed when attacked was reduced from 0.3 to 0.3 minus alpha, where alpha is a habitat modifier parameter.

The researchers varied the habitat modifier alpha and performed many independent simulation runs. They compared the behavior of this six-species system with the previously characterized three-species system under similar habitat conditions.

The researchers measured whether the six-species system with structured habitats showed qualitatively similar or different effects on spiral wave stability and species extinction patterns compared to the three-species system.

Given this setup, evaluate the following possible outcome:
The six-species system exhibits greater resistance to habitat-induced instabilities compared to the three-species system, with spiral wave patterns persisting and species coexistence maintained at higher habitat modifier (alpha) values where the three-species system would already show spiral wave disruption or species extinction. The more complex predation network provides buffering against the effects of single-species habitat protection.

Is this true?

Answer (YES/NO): NO